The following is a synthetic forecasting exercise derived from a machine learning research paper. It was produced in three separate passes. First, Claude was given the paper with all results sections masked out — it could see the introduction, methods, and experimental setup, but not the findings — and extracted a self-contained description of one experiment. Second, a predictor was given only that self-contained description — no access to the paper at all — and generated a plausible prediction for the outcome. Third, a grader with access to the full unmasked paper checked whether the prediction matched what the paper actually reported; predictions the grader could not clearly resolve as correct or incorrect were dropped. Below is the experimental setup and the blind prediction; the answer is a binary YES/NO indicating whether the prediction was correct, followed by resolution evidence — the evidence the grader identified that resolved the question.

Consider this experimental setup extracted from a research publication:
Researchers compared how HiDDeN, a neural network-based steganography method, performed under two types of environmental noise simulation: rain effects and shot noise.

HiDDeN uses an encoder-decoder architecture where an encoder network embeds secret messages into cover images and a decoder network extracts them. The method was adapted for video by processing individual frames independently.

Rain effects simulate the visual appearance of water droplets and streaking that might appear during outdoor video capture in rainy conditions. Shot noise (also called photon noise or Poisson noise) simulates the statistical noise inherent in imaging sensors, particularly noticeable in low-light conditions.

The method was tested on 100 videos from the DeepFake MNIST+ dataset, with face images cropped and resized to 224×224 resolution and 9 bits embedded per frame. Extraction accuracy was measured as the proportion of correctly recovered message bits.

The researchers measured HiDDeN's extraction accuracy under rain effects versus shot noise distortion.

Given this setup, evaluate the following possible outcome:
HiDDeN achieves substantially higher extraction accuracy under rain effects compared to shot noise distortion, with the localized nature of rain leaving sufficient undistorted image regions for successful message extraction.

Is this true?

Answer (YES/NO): YES